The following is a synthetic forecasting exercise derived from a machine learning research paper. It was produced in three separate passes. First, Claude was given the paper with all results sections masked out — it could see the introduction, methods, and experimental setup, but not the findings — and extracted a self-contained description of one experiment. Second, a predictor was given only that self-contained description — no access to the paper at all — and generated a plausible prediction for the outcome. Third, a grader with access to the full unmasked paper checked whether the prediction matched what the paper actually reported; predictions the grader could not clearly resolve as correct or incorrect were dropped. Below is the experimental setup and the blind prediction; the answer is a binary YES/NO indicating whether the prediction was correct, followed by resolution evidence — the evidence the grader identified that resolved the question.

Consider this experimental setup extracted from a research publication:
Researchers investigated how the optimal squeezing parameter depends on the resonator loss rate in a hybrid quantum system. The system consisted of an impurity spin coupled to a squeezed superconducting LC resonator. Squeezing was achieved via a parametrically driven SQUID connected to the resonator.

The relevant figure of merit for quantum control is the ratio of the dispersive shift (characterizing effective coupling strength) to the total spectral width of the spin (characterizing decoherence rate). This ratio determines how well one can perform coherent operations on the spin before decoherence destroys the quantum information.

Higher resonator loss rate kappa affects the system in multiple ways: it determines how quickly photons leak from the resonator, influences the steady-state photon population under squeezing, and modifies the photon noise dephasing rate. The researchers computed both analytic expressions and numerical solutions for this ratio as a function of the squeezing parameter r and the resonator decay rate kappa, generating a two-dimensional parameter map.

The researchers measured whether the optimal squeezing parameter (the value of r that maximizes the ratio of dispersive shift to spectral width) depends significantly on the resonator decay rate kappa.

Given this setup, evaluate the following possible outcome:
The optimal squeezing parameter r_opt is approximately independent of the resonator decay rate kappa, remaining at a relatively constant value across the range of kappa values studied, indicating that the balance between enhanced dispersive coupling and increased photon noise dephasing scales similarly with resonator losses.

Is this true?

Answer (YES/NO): YES